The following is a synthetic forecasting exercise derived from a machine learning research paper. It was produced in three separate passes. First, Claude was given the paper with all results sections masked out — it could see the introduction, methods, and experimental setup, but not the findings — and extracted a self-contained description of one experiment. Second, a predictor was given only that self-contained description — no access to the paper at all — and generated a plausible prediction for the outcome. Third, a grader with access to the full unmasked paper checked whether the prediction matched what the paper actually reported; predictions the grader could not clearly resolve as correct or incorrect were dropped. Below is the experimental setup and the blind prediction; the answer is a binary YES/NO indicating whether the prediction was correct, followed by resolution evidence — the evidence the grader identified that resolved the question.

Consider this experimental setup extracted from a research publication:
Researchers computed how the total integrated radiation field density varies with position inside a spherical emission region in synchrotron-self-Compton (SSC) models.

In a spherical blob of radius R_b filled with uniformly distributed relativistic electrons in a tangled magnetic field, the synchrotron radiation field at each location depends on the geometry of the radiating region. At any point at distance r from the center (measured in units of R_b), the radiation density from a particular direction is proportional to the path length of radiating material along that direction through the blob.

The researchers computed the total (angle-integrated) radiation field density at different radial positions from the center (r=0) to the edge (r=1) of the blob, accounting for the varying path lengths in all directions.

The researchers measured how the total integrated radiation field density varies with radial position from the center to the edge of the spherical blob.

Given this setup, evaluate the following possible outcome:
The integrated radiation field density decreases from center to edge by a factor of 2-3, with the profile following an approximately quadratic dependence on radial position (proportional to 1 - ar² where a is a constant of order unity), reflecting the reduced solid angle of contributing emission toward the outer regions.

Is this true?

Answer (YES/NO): NO